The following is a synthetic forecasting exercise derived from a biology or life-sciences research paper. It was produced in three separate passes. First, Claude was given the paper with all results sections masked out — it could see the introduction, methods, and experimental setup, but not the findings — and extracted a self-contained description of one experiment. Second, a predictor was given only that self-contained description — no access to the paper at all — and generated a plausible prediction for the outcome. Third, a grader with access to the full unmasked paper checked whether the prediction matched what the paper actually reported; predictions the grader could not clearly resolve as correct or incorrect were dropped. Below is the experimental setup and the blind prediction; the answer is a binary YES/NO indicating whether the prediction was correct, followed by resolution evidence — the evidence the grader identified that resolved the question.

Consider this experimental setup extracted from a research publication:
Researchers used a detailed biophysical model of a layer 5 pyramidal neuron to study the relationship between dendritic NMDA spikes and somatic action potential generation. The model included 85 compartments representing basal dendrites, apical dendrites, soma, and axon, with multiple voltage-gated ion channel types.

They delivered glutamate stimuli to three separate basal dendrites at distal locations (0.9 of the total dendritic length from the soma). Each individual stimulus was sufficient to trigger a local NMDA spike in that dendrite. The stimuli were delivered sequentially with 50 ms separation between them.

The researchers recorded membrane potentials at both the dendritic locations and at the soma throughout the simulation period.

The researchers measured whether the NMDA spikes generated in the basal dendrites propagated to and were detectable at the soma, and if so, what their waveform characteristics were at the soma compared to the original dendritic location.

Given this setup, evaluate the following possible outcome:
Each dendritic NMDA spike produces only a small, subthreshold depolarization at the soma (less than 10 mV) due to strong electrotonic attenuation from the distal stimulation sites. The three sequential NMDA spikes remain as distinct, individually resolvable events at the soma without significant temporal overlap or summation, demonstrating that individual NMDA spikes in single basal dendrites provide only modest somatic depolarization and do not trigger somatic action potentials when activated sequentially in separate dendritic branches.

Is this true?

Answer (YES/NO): NO